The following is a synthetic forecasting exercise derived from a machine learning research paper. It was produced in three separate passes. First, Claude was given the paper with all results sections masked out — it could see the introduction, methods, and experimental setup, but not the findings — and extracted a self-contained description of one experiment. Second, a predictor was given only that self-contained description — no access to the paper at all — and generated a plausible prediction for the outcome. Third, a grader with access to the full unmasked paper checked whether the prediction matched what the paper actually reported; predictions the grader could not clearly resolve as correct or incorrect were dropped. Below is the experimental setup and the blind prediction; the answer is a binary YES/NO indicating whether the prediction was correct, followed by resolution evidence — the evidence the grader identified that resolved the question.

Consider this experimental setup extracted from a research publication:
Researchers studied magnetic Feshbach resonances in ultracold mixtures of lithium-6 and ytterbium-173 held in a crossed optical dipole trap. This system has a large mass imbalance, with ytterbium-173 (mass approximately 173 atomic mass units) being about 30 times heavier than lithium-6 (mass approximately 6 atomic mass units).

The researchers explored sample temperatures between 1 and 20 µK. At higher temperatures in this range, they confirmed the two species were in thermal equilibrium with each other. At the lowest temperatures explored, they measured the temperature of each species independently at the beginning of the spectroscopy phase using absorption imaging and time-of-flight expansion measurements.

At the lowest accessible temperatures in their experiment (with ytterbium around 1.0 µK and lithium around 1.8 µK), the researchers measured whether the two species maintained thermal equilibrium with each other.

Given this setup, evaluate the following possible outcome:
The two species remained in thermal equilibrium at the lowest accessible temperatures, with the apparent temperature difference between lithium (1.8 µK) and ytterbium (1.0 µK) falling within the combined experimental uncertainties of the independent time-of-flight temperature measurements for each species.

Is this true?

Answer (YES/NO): NO